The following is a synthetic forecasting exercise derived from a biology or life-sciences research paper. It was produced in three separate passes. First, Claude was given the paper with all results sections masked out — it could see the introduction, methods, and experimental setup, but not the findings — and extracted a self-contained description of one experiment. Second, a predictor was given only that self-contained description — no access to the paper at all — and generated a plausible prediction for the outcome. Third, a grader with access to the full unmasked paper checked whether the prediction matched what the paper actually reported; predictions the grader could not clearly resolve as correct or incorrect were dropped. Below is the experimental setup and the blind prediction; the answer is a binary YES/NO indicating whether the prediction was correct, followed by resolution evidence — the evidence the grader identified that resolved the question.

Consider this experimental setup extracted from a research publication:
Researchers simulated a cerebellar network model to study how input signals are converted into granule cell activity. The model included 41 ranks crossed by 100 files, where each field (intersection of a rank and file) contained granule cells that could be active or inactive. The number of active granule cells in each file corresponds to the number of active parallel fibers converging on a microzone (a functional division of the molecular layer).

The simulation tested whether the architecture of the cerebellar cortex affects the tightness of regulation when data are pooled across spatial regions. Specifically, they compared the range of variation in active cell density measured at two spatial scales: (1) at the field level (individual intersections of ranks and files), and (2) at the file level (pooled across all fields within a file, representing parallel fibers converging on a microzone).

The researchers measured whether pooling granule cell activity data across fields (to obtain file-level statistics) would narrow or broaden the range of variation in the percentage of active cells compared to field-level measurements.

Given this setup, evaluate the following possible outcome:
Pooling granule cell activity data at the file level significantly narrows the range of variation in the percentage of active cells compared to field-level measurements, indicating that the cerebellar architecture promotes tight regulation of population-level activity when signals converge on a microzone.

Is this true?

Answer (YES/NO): YES